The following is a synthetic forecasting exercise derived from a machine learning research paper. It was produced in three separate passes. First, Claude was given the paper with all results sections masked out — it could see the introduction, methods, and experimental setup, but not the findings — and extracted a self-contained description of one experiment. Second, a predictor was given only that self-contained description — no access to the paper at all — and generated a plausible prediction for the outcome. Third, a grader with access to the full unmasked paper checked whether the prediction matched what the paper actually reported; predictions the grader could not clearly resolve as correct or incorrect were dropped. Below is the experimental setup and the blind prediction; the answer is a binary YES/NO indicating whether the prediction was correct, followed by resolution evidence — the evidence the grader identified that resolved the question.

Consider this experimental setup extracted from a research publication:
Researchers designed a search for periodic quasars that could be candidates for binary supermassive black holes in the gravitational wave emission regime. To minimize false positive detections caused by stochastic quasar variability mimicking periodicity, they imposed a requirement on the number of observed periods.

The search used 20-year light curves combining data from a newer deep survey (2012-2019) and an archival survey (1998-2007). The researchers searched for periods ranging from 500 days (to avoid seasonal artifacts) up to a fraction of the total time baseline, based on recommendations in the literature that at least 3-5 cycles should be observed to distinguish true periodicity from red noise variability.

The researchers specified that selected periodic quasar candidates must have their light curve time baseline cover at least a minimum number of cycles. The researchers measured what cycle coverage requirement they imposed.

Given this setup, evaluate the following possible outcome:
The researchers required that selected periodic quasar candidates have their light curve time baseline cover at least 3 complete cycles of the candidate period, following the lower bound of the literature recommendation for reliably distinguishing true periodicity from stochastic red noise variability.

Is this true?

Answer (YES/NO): YES